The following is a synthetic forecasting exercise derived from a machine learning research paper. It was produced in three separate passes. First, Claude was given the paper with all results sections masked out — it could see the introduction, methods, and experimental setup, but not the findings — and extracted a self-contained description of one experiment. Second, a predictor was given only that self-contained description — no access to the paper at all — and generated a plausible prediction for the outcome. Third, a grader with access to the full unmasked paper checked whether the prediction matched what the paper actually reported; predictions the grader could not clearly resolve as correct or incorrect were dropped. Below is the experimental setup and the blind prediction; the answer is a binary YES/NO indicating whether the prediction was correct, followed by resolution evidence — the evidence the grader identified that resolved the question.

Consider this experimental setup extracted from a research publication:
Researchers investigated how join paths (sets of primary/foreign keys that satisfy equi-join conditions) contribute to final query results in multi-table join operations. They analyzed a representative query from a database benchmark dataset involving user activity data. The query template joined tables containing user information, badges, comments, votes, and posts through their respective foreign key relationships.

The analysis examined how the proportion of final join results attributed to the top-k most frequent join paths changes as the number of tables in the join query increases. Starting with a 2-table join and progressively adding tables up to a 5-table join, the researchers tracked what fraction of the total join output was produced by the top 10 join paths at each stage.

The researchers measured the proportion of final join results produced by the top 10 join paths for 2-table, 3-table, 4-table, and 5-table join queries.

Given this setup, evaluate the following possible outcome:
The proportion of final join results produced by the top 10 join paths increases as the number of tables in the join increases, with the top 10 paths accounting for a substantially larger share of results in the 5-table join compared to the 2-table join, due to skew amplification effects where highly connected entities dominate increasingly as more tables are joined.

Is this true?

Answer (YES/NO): YES